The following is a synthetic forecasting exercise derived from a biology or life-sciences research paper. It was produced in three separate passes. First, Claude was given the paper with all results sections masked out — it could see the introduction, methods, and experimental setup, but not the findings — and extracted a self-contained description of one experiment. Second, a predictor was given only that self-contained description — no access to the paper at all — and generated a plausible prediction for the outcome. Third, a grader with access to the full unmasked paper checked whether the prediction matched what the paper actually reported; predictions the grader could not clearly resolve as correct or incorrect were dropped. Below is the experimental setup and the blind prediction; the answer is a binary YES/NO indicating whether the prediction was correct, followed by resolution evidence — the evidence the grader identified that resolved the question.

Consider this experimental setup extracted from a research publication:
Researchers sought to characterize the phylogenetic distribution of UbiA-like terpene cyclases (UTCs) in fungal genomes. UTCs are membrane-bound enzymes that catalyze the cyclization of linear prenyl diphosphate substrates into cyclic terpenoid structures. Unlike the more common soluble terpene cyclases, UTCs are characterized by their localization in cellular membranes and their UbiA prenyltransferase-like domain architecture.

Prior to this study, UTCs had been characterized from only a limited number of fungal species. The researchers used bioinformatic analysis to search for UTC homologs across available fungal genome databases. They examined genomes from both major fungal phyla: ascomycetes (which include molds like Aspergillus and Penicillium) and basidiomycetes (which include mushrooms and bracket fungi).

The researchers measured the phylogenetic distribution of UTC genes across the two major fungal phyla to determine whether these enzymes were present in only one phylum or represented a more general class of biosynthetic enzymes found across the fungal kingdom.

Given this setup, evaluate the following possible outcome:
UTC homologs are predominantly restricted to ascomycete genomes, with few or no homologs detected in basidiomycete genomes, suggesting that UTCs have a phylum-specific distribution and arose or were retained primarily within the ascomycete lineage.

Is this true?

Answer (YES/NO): NO